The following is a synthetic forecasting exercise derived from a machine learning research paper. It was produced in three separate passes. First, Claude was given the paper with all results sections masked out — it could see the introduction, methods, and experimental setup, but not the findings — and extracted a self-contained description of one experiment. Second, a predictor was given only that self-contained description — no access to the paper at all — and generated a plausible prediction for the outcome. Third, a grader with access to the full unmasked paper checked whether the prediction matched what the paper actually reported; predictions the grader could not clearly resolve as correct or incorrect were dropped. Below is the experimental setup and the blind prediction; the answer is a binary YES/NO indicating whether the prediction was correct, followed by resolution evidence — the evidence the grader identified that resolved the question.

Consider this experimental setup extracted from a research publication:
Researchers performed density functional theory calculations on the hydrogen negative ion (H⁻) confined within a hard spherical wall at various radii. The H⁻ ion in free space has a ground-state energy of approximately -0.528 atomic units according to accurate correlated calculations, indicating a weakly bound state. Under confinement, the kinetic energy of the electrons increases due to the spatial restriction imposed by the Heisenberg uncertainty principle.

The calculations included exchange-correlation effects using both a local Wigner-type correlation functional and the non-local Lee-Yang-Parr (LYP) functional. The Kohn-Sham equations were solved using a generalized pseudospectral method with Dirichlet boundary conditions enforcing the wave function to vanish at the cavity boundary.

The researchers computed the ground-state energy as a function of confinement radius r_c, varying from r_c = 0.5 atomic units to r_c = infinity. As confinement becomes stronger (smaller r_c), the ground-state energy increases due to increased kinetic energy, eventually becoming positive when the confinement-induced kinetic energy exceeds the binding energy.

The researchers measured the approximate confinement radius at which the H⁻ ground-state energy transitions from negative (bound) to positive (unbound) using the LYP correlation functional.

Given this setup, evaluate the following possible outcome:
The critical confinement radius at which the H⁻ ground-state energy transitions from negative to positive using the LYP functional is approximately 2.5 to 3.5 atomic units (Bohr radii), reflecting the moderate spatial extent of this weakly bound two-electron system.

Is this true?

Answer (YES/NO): YES